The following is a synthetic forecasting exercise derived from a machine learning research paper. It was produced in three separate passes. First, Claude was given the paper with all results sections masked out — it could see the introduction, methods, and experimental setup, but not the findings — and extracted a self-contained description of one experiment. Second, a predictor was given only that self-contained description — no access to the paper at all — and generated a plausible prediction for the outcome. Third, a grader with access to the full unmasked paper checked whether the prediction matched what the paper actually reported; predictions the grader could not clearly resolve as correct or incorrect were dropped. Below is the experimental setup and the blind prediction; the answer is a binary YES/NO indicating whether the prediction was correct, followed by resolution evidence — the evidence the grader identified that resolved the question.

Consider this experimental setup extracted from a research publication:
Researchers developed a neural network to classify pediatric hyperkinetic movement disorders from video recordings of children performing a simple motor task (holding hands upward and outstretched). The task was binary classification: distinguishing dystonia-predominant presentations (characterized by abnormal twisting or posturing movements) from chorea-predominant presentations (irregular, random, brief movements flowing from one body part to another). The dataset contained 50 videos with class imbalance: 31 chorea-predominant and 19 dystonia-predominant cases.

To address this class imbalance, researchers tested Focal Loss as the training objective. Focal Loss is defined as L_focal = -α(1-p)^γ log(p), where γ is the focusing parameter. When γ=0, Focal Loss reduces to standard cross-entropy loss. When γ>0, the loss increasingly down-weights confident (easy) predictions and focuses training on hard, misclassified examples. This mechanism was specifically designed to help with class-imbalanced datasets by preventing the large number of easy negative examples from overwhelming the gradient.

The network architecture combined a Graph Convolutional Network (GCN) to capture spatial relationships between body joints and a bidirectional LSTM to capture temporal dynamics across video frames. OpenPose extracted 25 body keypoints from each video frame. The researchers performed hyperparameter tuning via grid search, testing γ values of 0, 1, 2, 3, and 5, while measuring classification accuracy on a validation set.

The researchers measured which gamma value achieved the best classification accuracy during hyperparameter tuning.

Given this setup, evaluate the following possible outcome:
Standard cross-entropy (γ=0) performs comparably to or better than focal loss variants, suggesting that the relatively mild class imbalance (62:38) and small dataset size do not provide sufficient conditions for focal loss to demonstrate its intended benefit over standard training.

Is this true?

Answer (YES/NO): YES